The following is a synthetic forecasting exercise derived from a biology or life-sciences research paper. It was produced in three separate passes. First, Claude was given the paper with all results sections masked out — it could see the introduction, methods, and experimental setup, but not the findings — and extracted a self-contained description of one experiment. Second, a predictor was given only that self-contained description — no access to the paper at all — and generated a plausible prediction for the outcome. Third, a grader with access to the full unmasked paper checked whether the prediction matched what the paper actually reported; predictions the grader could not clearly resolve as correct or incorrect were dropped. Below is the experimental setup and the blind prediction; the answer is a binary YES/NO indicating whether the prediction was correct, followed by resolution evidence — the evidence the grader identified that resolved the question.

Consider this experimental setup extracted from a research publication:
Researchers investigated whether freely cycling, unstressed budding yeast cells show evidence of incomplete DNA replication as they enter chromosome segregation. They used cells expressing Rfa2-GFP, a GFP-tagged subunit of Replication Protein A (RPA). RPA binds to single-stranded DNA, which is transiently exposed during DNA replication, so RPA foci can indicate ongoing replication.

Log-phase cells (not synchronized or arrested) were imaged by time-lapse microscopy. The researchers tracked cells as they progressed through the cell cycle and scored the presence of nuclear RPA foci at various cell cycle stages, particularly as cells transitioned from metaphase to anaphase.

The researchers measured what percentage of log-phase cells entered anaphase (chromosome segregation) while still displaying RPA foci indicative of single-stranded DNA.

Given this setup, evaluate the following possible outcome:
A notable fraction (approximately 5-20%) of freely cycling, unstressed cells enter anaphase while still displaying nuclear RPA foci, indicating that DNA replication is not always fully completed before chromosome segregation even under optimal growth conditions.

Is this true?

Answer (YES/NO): NO